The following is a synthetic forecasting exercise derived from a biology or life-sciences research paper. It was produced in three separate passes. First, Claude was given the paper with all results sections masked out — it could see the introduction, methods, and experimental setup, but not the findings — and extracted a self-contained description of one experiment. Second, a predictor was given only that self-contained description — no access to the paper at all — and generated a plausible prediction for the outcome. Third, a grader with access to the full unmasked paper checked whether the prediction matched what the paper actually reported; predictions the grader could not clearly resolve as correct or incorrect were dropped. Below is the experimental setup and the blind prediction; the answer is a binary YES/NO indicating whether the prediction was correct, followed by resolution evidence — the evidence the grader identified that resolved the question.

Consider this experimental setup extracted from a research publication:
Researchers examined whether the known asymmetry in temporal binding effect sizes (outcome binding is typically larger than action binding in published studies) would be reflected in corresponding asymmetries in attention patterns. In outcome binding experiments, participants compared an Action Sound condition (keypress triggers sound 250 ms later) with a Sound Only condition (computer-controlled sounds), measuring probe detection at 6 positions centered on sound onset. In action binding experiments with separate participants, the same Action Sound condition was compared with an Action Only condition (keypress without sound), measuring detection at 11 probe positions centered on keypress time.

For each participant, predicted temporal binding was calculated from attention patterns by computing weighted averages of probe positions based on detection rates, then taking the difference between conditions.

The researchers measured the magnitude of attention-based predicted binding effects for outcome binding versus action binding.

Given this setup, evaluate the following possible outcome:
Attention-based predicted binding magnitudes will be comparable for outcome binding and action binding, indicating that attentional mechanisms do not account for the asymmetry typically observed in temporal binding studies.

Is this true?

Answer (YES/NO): NO